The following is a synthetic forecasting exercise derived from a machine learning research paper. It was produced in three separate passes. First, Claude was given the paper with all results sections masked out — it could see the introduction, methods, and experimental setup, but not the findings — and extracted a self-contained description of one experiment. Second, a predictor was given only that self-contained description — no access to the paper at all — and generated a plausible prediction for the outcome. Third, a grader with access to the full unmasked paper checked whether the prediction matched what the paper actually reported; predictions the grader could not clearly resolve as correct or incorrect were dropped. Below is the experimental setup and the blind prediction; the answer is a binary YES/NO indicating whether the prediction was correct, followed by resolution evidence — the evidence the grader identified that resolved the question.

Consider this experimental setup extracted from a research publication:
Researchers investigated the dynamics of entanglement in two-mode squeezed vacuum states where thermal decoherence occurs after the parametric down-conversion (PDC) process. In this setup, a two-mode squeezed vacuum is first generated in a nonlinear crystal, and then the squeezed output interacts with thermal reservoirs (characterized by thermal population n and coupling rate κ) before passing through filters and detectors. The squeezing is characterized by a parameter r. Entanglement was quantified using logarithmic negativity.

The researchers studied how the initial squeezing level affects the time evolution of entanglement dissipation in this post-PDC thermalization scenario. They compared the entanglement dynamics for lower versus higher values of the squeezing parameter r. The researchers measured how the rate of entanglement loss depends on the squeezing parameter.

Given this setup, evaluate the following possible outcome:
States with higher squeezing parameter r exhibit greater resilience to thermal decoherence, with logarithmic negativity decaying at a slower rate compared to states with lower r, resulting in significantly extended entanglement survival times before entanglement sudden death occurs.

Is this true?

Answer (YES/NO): NO